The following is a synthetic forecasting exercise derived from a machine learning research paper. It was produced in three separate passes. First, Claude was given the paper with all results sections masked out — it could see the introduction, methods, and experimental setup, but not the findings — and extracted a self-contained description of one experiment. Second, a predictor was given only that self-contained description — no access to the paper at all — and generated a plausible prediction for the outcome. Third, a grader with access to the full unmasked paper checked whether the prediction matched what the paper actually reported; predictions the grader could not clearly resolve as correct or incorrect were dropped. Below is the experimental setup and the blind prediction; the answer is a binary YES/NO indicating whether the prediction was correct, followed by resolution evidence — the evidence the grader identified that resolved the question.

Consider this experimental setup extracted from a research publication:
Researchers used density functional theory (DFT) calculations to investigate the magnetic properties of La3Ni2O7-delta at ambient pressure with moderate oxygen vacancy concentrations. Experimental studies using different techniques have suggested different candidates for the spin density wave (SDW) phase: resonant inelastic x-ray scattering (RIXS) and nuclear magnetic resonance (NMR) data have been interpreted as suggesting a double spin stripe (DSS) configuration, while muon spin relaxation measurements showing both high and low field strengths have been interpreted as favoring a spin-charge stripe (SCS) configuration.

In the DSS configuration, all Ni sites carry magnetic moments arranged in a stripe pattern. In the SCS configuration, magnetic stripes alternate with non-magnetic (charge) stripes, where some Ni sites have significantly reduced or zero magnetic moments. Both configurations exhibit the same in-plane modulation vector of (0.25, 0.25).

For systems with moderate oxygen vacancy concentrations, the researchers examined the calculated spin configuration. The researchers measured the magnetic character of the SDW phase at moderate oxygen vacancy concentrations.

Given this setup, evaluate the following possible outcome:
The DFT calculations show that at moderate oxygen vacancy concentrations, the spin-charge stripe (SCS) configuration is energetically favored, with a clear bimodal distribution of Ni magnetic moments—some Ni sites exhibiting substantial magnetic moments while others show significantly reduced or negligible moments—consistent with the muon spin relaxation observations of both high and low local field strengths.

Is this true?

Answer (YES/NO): NO